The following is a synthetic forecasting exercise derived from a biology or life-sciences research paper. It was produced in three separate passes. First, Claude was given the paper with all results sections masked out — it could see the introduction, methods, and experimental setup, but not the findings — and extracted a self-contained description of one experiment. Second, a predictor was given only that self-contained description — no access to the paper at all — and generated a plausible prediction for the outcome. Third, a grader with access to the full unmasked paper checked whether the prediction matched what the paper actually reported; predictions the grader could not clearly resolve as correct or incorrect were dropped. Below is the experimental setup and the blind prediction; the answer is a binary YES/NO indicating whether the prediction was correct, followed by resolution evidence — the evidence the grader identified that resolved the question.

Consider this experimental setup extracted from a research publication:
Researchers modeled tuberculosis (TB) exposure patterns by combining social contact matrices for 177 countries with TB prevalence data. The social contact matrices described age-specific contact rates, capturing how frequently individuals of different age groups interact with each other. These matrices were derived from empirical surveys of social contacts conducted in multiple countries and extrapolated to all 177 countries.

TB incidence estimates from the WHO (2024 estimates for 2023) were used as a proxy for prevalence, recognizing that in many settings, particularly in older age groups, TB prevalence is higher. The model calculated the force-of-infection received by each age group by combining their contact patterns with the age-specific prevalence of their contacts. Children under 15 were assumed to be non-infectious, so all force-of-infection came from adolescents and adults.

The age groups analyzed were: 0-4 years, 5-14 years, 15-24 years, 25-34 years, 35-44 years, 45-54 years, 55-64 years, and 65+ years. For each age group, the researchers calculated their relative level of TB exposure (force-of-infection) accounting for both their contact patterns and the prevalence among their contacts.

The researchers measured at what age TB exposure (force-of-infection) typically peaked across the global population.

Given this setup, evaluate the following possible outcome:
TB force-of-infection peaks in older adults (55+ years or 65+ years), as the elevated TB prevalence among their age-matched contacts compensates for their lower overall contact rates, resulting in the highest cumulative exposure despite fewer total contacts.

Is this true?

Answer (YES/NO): NO